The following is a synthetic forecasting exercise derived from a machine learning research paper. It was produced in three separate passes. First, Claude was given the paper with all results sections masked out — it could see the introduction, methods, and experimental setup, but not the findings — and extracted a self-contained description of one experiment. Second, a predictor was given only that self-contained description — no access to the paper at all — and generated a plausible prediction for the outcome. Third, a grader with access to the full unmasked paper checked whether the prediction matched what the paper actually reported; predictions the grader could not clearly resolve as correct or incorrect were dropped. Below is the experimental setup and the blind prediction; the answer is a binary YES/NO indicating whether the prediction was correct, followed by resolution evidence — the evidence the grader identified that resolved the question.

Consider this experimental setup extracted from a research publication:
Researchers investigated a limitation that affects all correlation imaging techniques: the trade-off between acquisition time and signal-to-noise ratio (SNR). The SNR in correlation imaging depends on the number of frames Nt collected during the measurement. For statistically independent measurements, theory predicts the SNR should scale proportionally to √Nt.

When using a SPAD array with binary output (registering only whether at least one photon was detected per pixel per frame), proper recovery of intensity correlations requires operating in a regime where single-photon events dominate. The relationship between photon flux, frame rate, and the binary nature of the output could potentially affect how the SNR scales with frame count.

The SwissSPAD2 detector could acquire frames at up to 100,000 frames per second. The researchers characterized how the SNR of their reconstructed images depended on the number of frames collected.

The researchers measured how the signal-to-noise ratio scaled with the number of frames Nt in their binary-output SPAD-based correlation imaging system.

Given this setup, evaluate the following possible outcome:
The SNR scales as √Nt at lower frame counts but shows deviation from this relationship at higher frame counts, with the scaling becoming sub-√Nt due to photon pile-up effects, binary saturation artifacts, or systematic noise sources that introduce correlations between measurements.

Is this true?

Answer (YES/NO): NO